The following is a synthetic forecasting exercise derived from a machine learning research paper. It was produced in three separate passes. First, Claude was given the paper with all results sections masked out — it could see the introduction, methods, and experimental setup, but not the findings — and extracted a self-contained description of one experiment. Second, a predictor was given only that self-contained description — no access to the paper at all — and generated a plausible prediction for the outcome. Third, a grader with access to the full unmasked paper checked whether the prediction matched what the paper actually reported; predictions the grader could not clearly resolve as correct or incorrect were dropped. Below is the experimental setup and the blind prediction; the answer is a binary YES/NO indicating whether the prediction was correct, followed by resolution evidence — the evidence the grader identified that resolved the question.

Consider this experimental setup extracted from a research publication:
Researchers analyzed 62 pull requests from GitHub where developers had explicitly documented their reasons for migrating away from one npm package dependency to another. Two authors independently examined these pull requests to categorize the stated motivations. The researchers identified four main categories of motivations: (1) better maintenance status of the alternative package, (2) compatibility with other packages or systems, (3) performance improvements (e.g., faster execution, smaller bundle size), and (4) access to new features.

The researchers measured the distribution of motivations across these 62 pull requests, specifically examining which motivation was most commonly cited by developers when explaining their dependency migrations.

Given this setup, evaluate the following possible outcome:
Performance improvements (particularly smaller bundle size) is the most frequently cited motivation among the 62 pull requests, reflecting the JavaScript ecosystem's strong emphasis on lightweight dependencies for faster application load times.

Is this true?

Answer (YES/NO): NO